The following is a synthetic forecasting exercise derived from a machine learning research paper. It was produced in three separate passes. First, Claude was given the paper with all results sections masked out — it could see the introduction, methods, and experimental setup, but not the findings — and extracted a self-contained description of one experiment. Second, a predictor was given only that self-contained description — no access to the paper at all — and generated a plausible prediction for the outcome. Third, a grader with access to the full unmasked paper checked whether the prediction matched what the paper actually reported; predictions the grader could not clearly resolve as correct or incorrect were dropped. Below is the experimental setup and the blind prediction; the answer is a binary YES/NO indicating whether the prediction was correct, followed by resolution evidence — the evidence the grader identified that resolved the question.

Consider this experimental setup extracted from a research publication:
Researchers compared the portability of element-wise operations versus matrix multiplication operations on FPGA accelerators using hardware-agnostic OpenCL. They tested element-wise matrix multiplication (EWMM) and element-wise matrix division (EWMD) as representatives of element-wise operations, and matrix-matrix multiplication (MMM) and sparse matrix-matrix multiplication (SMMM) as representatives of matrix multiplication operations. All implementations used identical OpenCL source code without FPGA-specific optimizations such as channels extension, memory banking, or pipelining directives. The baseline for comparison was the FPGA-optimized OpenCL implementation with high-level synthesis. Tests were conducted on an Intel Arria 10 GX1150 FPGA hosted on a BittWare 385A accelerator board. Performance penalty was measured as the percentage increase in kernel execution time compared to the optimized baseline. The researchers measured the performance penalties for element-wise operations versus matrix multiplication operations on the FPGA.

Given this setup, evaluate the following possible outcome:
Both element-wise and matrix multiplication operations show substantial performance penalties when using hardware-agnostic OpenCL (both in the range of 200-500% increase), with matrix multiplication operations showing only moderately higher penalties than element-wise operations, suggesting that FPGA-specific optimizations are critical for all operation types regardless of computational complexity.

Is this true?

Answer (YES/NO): NO